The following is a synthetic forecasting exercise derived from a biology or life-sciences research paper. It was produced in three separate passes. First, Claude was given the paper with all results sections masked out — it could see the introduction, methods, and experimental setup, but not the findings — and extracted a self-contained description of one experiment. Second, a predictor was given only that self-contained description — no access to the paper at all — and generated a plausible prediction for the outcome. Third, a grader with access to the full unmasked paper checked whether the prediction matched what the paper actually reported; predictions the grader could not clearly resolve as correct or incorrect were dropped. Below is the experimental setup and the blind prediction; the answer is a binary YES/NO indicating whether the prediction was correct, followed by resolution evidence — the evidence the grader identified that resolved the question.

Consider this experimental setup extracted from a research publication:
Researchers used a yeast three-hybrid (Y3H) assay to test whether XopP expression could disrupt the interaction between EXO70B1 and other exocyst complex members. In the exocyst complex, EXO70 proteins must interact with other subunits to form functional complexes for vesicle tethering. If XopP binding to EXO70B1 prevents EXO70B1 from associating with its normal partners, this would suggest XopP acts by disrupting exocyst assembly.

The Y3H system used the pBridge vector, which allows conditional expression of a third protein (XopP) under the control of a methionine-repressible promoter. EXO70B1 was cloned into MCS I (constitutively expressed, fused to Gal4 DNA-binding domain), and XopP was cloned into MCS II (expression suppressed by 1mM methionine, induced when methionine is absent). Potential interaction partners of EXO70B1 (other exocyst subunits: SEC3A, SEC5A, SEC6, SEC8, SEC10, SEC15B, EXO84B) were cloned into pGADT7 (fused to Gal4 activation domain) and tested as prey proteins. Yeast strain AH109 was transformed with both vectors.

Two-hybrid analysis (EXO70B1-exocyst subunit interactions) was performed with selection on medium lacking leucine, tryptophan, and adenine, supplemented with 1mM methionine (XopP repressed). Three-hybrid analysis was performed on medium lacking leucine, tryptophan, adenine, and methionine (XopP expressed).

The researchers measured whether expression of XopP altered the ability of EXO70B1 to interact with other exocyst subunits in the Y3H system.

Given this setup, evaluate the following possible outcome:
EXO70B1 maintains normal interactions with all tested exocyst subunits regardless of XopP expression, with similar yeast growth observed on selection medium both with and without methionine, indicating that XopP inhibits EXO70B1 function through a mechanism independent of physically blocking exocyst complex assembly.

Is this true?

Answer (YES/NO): NO